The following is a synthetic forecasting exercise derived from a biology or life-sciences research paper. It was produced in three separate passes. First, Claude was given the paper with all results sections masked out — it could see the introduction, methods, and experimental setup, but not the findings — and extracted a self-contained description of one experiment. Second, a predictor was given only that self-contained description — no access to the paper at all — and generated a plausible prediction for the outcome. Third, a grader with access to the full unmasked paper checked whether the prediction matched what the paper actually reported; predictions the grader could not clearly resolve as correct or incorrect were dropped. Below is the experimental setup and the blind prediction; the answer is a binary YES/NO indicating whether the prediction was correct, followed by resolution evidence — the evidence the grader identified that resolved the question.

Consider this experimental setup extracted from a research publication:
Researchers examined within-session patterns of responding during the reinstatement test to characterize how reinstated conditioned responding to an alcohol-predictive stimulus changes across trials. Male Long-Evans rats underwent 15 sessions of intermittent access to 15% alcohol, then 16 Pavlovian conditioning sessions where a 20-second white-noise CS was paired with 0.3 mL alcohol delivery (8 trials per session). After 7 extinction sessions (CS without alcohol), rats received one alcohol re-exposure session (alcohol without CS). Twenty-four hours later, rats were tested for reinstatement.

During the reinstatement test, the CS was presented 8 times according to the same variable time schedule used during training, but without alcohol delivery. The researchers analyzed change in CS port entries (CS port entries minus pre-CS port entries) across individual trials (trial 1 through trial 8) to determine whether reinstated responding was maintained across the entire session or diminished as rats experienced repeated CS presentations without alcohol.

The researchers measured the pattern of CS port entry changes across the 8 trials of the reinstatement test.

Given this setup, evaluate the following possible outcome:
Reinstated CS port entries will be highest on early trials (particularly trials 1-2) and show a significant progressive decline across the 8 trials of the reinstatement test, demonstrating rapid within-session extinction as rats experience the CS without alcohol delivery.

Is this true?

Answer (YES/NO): YES